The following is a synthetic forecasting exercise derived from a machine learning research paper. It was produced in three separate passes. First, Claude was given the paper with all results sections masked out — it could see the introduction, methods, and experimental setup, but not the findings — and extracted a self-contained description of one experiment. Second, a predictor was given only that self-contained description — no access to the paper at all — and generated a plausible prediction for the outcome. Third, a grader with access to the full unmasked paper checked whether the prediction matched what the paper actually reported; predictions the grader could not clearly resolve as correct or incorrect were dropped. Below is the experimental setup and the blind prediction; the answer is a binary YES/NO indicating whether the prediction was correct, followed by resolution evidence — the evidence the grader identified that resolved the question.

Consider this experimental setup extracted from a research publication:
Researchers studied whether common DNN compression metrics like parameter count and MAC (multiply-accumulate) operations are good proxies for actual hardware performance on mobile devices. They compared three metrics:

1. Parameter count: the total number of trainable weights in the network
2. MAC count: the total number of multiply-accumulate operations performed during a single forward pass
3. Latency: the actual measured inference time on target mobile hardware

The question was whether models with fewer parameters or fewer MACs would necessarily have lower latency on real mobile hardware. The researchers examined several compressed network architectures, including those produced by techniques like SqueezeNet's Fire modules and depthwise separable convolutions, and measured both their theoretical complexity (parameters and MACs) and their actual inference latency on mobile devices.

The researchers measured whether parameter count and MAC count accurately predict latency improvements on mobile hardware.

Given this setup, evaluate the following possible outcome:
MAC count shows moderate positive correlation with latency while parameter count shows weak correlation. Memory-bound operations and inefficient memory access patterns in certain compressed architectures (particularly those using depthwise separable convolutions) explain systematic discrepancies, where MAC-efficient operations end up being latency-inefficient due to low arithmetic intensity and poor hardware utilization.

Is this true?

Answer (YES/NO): NO